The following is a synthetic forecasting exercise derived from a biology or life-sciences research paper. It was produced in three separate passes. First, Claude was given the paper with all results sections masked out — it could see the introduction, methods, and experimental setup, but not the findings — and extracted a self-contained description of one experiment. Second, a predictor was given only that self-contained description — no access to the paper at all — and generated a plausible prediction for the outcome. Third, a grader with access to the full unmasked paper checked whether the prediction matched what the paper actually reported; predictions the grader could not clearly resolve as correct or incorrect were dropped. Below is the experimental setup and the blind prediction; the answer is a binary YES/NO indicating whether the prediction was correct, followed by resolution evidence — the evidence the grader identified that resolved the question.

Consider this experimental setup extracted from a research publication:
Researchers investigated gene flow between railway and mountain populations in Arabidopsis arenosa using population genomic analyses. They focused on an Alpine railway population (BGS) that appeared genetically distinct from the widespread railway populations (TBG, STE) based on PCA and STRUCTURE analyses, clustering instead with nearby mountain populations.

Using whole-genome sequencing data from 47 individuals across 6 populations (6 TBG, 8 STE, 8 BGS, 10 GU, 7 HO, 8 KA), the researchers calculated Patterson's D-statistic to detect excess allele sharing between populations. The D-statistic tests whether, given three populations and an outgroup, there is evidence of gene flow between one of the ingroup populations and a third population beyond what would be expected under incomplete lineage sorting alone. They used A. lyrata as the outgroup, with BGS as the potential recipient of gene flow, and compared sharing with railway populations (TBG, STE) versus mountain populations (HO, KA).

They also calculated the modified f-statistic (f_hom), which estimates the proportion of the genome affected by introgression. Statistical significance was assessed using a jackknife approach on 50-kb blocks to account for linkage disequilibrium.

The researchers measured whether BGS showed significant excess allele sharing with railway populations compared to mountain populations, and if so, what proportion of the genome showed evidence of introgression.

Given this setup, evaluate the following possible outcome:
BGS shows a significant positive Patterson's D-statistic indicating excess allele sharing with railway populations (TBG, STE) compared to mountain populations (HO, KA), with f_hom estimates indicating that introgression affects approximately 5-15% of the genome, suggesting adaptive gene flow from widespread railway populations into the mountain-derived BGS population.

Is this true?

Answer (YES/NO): YES